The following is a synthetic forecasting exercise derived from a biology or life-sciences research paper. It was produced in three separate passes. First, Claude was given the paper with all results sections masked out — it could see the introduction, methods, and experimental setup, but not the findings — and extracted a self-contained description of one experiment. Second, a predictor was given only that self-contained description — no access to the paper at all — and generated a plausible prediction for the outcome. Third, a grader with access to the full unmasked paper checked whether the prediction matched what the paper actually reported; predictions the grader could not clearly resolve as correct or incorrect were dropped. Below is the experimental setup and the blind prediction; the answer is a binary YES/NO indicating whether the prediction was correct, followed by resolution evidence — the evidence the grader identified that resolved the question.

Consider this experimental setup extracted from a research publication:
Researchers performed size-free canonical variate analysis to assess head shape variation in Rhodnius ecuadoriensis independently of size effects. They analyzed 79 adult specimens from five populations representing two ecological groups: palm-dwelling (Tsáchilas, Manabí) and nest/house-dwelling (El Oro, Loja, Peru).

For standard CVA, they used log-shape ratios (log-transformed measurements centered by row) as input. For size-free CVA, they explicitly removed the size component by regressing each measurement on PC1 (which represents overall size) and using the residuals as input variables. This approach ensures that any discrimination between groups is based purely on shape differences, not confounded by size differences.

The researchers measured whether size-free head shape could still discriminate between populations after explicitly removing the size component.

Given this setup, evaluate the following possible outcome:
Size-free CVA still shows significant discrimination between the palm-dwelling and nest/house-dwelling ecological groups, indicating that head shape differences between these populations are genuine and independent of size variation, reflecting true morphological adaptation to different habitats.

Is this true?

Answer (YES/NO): NO